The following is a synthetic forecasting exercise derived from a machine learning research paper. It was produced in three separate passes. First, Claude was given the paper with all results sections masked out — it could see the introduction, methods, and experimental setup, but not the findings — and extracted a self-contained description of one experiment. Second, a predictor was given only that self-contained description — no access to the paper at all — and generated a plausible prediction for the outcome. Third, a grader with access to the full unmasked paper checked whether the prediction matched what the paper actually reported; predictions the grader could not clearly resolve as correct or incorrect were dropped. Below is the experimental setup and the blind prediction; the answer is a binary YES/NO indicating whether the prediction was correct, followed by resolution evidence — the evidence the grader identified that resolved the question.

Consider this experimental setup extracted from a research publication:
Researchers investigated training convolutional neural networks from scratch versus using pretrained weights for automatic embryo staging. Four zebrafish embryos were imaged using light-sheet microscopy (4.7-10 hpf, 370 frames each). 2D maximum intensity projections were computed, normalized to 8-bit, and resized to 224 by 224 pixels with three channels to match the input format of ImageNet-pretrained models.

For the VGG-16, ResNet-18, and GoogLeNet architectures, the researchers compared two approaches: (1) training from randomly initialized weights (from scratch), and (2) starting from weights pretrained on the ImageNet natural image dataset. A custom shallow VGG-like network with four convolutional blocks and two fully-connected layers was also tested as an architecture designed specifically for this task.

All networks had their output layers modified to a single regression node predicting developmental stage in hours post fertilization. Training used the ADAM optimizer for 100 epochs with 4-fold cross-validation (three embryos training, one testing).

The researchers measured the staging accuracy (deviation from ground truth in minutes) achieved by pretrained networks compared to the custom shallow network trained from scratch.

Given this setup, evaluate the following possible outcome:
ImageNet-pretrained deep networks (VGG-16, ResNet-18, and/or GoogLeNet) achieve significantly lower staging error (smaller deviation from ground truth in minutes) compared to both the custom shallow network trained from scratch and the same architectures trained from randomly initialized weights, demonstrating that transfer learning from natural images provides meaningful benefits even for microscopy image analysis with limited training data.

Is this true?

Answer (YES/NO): NO